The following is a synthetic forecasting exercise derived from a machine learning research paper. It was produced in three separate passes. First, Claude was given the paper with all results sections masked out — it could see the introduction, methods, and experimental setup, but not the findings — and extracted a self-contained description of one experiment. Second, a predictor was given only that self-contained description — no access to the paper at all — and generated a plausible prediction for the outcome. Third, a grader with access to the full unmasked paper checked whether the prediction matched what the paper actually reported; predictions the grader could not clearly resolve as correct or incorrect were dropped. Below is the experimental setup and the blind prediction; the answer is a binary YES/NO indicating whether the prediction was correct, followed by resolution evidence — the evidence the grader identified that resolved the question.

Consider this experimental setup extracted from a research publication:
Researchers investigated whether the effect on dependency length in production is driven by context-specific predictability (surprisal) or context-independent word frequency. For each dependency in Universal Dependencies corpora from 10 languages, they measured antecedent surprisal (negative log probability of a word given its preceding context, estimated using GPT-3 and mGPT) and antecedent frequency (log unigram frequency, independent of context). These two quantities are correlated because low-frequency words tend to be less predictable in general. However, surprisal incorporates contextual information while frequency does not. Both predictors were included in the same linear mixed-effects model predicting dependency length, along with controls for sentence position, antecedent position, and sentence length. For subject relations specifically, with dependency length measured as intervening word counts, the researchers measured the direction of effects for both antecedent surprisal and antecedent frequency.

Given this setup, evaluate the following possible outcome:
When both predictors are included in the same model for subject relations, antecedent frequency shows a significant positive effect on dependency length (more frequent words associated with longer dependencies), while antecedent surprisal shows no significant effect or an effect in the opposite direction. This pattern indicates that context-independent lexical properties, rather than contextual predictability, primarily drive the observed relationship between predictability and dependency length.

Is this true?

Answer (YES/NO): NO